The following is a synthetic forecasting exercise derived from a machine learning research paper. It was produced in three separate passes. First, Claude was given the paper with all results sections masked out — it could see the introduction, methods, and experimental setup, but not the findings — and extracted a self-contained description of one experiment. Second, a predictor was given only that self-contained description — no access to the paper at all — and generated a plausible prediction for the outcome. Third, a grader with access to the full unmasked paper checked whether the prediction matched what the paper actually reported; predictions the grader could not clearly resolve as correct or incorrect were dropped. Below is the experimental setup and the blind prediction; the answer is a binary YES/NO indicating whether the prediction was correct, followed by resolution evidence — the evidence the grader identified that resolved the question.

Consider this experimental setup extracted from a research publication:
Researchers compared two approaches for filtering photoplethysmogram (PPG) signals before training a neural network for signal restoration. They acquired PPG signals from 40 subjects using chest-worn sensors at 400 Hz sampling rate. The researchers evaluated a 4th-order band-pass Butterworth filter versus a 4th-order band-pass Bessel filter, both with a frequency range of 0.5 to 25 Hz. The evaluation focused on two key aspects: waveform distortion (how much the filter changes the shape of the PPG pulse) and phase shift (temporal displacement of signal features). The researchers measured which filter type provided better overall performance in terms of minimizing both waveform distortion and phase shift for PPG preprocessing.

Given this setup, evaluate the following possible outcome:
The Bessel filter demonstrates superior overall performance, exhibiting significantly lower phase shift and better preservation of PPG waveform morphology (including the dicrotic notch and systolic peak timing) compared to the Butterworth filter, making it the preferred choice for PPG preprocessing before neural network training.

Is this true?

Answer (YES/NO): YES